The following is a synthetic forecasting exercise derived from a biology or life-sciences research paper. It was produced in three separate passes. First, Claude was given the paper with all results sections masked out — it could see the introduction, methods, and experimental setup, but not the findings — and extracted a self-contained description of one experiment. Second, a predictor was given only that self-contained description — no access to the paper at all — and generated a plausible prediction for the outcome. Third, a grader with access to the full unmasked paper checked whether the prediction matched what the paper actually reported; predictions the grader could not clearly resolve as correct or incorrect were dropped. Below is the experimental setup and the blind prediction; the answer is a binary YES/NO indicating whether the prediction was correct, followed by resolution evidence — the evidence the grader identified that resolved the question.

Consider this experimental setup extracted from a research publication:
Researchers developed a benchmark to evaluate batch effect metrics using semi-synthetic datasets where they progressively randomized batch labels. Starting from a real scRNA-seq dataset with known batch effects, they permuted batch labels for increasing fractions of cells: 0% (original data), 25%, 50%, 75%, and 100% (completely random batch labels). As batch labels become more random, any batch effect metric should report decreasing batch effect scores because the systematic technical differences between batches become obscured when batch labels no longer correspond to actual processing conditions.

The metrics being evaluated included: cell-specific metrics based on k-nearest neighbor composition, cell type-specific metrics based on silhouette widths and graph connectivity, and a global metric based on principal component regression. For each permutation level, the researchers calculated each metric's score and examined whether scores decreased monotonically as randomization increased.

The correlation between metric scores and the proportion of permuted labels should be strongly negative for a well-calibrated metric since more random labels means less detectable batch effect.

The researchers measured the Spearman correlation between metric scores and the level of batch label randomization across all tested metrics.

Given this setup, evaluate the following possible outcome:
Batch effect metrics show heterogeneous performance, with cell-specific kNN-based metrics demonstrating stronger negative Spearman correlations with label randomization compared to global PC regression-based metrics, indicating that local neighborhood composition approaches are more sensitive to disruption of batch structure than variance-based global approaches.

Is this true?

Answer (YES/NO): NO